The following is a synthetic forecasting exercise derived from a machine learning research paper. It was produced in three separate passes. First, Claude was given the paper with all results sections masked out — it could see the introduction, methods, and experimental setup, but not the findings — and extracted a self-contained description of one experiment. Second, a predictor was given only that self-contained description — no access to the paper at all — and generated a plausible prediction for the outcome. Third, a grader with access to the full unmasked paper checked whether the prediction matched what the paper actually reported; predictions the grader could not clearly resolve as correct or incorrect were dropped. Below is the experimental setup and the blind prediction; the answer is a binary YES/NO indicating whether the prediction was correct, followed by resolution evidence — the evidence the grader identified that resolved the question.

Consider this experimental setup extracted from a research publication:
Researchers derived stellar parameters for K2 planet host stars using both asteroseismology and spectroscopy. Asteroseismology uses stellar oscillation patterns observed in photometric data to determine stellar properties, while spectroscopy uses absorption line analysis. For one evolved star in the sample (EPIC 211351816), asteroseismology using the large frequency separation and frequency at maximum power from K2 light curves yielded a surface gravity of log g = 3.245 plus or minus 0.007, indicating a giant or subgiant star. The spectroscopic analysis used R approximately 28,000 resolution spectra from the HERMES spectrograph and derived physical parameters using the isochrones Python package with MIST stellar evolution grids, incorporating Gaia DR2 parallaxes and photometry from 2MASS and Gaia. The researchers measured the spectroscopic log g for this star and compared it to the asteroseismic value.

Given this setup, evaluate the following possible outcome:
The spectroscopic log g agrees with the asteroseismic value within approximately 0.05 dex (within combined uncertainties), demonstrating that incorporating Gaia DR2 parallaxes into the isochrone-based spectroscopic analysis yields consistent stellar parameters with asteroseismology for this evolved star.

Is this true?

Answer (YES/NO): NO